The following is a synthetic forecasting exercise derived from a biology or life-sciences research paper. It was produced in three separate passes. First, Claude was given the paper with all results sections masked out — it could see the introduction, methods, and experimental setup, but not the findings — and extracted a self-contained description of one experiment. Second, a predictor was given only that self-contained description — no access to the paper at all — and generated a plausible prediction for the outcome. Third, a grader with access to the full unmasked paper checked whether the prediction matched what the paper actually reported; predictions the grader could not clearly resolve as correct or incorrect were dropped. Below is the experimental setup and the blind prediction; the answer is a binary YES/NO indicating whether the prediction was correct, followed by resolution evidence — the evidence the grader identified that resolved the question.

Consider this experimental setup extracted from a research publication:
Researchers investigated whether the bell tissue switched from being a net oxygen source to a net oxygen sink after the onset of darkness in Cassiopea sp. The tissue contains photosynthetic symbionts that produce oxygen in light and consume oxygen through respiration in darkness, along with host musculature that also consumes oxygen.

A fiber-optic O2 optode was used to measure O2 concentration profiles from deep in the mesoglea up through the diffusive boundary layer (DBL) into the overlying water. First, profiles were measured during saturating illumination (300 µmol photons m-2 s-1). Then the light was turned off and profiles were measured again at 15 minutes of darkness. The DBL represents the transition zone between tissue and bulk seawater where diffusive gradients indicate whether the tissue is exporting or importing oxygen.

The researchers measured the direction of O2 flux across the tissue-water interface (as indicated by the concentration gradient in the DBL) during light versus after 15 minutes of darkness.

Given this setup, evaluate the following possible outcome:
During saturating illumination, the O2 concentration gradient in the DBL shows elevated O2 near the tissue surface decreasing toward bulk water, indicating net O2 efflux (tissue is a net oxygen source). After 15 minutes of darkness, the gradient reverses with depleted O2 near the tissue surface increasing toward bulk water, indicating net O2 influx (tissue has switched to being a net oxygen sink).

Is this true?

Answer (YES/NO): YES